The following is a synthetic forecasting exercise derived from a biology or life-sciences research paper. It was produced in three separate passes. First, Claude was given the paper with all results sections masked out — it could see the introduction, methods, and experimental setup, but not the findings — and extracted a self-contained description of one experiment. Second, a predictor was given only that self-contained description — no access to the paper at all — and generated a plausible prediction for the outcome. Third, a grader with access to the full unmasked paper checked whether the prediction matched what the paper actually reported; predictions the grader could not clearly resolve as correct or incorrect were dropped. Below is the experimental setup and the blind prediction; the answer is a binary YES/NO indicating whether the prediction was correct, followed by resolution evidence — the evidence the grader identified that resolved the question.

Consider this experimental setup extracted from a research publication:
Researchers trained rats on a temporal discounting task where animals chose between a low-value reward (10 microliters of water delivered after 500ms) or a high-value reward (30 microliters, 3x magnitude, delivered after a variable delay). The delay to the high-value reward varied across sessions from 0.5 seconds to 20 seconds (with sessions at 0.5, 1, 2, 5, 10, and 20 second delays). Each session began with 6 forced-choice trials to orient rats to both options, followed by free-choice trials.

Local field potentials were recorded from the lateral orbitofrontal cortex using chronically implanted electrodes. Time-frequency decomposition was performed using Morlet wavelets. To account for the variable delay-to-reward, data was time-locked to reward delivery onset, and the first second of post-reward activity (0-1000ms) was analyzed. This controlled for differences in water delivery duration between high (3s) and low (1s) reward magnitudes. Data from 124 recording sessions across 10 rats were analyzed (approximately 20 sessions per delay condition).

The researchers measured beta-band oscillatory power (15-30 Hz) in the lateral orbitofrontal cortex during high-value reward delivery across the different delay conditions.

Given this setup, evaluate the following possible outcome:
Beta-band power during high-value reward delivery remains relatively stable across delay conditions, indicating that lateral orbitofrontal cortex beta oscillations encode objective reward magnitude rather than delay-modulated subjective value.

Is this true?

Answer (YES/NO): NO